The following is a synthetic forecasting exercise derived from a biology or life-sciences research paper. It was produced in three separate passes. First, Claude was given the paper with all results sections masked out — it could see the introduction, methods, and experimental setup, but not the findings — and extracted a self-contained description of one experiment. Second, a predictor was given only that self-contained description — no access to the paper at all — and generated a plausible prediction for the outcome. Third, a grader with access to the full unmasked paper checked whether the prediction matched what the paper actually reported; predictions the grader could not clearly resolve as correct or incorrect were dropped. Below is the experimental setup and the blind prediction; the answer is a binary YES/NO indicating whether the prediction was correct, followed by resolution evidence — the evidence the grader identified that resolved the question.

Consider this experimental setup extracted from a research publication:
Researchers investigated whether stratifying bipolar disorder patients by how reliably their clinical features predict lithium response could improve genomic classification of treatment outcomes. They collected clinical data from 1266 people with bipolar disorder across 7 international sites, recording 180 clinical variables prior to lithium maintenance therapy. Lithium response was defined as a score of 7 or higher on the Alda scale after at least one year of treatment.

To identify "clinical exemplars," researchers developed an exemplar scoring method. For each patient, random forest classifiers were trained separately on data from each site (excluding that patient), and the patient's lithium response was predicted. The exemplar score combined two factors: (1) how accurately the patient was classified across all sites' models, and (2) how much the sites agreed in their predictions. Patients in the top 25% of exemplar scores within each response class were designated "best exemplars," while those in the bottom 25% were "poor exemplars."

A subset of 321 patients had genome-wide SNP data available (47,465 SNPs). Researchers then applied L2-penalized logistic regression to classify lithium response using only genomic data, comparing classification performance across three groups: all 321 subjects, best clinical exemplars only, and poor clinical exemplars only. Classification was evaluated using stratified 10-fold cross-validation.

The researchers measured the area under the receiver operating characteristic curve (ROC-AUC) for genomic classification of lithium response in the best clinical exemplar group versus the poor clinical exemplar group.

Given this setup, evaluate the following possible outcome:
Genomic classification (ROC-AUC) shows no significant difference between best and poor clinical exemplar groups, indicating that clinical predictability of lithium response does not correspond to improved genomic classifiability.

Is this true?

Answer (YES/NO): NO